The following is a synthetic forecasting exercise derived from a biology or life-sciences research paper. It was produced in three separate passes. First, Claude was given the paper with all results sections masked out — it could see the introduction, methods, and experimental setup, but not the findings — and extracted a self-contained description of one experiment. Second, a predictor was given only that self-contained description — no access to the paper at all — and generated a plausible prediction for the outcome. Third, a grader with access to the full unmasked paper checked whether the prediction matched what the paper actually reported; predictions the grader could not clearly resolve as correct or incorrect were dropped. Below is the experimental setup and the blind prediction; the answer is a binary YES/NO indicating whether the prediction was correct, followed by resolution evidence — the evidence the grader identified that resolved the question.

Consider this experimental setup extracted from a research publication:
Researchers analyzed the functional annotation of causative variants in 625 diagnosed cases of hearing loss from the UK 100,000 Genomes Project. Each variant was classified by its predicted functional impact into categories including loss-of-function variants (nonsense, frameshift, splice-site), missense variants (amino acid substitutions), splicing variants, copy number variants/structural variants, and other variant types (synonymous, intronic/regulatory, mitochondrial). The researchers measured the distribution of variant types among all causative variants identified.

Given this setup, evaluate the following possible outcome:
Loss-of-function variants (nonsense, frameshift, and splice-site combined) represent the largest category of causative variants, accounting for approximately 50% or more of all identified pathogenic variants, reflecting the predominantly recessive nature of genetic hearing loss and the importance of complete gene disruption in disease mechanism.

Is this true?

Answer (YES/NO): YES